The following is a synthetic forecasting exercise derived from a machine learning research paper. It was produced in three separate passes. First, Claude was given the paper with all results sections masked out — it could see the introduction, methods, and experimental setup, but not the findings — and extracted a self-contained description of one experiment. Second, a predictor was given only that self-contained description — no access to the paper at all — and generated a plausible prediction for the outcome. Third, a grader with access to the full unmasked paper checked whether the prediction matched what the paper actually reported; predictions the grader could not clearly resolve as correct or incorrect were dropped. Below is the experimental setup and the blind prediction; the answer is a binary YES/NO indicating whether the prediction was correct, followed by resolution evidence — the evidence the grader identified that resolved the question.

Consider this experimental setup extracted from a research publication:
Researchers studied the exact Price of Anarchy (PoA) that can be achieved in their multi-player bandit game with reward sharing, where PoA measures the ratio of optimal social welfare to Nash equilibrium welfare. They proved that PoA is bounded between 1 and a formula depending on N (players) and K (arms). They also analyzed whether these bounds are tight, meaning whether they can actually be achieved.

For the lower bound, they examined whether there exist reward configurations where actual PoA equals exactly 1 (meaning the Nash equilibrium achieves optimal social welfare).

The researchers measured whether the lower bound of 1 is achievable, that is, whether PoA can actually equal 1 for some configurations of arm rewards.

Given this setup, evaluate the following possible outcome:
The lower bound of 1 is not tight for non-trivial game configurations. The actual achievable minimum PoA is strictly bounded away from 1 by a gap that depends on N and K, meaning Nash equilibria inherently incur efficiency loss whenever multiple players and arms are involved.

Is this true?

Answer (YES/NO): NO